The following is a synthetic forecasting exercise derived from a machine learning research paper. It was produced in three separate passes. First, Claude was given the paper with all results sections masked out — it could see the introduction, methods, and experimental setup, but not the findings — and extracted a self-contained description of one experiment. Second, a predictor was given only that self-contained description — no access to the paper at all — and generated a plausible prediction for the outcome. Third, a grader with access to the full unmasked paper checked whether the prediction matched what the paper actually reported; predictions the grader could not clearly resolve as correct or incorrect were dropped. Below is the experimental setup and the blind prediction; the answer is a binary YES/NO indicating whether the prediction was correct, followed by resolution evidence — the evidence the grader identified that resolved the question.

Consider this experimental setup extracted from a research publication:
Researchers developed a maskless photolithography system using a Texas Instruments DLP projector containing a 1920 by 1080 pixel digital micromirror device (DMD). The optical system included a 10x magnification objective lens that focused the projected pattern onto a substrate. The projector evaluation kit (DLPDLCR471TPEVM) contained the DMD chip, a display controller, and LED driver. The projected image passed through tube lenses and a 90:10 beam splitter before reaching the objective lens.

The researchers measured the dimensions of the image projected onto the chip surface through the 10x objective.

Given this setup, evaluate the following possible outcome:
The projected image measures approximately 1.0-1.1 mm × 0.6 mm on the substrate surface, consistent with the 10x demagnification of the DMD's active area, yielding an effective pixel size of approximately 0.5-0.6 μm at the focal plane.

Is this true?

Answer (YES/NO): YES